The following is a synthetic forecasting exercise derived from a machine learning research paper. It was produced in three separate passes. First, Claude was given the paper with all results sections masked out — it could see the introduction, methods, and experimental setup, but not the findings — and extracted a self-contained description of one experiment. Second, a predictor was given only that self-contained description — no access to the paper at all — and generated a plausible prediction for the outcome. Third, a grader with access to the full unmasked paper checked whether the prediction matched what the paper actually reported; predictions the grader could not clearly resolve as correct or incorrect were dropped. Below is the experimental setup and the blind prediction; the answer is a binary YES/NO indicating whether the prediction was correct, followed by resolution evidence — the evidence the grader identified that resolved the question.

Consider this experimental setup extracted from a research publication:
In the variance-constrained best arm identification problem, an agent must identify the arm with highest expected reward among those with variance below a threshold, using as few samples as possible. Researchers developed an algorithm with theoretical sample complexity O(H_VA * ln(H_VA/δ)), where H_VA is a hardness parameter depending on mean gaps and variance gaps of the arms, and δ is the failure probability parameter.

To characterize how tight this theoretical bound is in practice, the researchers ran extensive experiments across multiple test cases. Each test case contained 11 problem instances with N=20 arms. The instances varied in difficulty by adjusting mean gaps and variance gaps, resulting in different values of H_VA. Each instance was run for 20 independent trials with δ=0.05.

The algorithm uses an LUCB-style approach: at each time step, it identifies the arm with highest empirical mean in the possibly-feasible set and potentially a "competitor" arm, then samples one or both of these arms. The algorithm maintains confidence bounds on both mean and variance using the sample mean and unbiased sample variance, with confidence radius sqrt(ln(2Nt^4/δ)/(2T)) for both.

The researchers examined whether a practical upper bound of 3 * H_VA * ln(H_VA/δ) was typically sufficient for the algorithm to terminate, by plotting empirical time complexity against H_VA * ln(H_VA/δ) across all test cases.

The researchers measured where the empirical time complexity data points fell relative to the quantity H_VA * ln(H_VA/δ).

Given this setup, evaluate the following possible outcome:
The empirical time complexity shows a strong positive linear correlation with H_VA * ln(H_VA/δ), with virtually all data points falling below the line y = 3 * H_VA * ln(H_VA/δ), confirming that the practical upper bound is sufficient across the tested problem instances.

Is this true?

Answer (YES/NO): YES